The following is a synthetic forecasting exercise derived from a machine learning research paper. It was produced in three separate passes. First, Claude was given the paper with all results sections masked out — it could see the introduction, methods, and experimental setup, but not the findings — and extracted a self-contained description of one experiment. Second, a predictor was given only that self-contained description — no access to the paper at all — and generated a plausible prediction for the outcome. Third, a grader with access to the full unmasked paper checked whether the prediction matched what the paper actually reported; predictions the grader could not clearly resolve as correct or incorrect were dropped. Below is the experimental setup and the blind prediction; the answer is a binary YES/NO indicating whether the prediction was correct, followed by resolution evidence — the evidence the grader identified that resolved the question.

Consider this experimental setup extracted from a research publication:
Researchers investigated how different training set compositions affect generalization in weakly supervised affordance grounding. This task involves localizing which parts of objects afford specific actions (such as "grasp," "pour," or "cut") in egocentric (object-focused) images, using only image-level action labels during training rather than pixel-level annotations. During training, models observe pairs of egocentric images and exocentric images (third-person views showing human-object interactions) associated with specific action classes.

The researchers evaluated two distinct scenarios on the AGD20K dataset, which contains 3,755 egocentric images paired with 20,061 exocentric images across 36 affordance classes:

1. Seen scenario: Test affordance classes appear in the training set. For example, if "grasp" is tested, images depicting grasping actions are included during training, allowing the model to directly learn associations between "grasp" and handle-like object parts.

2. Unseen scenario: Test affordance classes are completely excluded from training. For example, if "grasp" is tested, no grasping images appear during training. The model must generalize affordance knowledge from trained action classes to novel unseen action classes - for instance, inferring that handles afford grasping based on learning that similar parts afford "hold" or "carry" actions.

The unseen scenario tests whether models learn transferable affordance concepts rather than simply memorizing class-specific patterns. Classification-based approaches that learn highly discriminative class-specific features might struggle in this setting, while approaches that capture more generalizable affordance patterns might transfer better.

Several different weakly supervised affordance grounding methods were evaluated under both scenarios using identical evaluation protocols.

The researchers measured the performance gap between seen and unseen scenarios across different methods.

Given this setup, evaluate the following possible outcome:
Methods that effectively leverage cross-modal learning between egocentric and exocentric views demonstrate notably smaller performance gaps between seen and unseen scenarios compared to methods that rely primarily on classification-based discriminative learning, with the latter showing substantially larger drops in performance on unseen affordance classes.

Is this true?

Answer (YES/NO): YES